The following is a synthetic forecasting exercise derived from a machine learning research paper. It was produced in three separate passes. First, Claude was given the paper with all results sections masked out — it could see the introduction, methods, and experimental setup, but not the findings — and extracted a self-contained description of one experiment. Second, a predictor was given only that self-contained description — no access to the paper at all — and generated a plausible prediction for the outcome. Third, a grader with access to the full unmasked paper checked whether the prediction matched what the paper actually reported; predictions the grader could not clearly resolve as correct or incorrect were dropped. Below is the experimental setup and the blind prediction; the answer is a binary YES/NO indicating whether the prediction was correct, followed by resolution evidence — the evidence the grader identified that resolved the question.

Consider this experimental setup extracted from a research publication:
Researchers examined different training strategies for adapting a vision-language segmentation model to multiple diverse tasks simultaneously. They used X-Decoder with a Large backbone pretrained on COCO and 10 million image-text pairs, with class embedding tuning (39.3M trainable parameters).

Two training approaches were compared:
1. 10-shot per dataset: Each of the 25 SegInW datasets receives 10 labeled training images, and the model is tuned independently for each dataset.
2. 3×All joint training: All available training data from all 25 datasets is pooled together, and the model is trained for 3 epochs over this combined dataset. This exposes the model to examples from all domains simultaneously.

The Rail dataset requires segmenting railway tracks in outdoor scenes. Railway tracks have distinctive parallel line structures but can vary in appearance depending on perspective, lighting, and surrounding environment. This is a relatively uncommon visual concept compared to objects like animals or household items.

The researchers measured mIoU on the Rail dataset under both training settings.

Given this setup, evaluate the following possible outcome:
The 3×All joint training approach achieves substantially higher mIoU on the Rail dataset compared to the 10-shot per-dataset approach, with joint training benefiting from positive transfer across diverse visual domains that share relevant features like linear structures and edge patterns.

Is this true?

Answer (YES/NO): YES